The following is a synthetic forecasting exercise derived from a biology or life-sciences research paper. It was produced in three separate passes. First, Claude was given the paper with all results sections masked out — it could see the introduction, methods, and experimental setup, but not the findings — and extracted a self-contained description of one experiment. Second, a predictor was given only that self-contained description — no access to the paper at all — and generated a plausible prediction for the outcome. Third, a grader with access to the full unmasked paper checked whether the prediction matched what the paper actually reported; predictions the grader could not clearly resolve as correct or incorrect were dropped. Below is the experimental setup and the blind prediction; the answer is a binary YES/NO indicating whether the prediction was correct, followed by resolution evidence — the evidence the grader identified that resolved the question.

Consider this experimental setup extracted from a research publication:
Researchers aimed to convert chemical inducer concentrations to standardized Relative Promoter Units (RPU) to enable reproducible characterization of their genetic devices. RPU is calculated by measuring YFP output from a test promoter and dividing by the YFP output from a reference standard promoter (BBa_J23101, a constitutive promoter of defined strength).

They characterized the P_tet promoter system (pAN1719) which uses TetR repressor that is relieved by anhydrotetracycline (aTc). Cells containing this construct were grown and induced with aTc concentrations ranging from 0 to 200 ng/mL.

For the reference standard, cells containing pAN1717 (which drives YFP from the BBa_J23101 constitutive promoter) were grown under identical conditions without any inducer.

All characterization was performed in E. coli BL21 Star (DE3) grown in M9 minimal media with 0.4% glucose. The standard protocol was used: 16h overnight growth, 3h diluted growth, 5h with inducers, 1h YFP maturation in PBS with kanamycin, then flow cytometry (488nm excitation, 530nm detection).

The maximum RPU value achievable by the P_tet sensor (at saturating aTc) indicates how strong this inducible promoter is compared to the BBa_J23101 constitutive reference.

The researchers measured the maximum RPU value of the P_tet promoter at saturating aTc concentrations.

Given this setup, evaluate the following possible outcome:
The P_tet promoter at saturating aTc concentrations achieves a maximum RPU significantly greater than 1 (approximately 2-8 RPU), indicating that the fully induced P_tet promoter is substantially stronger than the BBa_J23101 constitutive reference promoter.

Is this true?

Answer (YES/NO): YES